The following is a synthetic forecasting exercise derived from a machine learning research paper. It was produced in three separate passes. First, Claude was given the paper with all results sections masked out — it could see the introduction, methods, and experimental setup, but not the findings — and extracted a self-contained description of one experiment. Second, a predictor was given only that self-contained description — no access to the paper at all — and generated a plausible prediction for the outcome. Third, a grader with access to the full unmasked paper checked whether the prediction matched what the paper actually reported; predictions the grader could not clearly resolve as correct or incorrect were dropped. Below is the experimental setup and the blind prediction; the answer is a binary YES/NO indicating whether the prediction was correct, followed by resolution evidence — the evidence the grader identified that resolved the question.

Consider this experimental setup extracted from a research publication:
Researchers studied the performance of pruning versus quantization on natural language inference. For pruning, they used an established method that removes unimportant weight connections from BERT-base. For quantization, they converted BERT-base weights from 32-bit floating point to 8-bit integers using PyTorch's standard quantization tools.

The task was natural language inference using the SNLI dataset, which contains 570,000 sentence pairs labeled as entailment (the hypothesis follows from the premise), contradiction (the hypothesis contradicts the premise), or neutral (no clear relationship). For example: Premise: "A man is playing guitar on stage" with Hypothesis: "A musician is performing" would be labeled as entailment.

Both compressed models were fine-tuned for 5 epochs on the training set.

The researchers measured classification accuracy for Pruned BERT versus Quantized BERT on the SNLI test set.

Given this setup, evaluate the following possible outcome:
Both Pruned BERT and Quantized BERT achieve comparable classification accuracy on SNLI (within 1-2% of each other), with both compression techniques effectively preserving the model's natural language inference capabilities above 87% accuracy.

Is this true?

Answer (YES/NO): YES